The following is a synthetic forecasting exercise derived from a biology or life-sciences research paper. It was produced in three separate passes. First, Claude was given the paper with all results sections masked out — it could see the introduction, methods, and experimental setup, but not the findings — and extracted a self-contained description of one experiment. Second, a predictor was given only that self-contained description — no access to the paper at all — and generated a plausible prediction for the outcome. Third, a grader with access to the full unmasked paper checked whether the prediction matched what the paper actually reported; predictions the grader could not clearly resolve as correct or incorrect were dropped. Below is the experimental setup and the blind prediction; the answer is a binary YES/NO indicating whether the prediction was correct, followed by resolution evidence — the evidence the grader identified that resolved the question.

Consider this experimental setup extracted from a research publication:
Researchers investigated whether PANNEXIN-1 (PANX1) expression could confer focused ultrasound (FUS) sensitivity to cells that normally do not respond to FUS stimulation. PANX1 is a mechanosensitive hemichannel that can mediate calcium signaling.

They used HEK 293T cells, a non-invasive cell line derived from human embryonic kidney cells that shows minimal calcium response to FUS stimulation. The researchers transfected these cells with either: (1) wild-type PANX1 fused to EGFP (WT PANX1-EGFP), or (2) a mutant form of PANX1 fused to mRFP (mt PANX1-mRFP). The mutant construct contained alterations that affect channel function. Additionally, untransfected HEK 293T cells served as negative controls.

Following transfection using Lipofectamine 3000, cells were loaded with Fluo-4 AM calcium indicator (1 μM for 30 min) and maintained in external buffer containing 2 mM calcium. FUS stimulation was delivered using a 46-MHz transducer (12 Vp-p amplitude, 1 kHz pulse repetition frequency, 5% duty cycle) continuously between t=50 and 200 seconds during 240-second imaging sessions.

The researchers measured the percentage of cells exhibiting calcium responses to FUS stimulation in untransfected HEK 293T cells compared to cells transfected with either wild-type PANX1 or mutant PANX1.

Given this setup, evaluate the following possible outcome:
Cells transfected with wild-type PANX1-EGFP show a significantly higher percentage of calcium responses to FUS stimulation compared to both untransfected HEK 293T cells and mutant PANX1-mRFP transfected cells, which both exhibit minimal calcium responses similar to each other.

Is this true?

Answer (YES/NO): NO